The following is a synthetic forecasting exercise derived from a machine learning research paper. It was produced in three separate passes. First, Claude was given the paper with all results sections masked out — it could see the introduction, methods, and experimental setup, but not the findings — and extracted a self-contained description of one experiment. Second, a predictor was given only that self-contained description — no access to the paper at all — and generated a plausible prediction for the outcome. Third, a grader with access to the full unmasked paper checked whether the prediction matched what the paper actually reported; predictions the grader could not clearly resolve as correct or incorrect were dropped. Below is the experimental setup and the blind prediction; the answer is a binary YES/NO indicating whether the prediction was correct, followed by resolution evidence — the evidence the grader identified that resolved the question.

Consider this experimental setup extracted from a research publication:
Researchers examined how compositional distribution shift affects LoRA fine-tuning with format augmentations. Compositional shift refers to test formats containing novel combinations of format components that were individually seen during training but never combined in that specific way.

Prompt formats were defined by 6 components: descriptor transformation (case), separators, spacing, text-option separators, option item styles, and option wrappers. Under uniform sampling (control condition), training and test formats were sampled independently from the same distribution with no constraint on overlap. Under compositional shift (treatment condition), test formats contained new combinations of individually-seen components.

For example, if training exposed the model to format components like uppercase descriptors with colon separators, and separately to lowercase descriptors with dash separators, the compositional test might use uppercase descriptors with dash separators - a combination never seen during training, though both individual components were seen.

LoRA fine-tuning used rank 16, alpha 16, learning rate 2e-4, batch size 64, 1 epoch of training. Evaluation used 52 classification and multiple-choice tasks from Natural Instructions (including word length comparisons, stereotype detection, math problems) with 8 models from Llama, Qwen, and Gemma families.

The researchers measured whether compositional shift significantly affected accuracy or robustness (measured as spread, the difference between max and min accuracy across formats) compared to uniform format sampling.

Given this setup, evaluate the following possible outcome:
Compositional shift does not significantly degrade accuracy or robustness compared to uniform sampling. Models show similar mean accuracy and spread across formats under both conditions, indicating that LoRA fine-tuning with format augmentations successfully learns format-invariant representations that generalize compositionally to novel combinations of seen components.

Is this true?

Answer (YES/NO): NO